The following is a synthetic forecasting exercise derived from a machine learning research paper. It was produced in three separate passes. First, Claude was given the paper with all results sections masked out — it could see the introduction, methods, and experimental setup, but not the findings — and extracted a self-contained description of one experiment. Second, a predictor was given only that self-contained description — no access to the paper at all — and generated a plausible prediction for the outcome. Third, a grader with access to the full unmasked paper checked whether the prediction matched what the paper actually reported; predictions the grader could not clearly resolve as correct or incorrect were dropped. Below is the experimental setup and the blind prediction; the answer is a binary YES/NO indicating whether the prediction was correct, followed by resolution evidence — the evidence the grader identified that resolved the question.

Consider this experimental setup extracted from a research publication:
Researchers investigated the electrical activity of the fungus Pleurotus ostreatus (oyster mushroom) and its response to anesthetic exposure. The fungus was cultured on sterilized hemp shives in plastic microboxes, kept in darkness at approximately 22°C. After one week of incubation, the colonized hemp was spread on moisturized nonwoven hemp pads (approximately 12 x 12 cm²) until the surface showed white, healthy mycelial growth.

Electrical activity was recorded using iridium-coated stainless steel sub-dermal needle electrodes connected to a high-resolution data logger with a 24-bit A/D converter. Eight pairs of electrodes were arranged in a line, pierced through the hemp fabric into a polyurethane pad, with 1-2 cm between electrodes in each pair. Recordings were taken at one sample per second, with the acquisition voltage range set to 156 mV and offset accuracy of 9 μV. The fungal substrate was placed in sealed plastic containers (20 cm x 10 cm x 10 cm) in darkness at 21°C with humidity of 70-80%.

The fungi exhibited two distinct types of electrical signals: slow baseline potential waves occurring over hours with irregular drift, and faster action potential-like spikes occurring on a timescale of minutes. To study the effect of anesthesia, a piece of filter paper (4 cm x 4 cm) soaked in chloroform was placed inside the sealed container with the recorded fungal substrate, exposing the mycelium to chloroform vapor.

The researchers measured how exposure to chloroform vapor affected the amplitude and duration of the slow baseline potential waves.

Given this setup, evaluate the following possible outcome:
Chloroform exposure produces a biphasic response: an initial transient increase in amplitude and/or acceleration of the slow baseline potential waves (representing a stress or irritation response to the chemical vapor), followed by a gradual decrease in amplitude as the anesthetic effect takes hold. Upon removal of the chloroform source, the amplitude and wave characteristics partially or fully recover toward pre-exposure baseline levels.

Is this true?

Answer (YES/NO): NO